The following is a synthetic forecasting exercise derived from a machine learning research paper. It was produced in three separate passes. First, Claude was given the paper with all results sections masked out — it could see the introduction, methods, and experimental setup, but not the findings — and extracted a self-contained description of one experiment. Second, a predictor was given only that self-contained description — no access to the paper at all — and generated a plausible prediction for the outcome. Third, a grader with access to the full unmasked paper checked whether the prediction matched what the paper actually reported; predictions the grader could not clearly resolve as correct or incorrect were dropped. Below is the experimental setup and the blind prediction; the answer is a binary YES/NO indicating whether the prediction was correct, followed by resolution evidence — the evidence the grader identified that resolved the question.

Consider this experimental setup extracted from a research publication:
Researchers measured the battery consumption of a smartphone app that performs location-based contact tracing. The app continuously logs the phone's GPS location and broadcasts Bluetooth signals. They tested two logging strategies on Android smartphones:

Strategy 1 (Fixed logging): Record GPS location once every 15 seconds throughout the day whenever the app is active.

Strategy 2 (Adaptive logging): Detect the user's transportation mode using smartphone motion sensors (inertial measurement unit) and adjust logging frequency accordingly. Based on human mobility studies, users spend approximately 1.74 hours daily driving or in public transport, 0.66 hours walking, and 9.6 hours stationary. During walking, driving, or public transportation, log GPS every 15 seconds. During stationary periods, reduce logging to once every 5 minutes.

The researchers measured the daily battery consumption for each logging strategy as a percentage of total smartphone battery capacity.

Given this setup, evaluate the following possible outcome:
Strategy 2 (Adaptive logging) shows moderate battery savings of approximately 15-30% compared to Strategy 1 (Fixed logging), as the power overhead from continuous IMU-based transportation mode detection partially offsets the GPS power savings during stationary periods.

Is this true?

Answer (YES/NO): NO